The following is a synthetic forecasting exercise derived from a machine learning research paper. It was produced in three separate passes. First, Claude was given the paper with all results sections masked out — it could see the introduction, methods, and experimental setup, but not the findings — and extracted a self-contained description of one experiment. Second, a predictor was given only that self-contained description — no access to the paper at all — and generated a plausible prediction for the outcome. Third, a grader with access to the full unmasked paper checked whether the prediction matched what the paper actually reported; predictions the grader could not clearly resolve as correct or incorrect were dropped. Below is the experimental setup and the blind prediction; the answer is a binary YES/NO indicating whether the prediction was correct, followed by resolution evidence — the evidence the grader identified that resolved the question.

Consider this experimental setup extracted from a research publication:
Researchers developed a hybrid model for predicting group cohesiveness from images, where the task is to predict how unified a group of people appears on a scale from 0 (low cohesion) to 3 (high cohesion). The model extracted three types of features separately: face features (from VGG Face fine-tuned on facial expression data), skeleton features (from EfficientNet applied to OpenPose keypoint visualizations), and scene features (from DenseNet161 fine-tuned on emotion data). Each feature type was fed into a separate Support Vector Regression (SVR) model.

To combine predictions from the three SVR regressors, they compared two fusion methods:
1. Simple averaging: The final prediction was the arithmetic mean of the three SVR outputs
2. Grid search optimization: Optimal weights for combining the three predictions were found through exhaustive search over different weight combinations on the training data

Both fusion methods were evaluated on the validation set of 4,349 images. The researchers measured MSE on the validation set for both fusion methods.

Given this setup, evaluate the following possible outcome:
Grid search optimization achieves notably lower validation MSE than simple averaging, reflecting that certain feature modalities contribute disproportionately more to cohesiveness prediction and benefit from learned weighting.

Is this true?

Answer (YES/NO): NO